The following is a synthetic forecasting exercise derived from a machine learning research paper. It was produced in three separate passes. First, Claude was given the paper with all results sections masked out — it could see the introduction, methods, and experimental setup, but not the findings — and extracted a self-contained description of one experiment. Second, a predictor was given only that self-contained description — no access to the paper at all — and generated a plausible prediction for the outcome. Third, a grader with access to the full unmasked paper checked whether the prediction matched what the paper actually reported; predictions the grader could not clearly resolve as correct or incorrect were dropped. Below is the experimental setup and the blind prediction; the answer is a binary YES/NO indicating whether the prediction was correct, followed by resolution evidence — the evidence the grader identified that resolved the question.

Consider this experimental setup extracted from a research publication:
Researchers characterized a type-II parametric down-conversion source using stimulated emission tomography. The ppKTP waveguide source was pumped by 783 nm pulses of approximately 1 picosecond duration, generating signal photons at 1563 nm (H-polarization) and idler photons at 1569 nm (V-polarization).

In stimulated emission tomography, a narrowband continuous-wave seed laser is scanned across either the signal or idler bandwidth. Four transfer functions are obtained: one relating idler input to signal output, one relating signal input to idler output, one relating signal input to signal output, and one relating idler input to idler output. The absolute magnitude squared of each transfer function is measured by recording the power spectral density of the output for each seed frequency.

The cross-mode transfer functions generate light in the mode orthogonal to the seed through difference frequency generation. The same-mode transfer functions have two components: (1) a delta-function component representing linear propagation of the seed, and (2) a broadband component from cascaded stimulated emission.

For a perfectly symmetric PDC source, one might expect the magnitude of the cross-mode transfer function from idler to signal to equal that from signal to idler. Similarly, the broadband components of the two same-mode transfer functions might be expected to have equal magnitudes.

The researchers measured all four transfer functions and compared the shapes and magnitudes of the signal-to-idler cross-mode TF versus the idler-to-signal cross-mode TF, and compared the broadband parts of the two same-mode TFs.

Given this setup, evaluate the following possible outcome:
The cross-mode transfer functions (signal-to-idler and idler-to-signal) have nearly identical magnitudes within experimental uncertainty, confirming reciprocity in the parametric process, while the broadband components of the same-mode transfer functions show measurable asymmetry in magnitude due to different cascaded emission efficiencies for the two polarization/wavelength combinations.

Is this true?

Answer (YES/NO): NO